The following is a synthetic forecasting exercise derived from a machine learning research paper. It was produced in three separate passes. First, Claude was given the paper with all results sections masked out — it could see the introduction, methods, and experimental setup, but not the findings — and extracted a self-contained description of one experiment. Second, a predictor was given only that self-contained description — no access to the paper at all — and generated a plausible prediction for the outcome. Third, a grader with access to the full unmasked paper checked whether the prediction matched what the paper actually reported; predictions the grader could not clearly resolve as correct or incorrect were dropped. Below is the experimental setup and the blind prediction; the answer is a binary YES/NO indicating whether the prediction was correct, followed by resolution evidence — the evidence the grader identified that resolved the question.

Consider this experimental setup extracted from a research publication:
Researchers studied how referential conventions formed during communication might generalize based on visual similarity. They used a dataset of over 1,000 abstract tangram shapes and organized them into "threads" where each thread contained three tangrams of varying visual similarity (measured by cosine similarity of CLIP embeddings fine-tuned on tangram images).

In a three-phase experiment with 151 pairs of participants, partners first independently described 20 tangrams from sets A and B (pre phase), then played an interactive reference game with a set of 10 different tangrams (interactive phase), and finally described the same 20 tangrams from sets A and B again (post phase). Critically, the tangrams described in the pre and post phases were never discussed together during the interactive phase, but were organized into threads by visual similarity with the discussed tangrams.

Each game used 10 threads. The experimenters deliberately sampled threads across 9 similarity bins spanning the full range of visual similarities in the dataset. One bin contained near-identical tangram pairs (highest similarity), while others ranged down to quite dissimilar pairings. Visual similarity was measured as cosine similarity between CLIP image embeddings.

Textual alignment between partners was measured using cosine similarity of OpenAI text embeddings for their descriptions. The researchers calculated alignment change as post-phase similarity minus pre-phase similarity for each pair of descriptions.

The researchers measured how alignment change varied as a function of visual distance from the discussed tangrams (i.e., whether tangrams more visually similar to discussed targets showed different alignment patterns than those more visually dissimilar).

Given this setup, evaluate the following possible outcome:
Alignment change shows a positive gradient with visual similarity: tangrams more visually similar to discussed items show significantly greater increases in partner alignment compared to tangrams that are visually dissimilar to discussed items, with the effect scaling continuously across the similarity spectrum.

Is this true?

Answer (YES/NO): YES